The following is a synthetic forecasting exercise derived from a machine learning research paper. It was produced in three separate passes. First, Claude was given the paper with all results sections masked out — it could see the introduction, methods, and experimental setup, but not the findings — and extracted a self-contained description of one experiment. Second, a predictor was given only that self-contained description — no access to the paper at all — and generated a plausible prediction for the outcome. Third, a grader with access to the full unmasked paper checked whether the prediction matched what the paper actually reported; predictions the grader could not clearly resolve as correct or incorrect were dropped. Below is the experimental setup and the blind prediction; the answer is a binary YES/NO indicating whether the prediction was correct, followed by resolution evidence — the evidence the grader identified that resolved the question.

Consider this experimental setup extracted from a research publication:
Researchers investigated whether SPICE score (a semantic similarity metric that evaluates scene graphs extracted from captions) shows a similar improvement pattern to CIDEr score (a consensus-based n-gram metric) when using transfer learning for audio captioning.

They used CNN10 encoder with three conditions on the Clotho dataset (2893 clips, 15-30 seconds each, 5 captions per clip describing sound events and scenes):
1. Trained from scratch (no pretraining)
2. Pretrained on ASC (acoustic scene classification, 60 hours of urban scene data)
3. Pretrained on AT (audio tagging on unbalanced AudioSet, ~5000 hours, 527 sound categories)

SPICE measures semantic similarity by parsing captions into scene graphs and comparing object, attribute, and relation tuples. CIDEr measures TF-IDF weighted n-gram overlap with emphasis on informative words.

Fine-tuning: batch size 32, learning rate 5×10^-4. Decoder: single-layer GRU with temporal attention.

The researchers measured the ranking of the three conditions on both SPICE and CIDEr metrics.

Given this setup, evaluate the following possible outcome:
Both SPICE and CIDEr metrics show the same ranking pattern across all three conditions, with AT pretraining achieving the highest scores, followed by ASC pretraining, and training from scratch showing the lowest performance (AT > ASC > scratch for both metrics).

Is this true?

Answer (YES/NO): YES